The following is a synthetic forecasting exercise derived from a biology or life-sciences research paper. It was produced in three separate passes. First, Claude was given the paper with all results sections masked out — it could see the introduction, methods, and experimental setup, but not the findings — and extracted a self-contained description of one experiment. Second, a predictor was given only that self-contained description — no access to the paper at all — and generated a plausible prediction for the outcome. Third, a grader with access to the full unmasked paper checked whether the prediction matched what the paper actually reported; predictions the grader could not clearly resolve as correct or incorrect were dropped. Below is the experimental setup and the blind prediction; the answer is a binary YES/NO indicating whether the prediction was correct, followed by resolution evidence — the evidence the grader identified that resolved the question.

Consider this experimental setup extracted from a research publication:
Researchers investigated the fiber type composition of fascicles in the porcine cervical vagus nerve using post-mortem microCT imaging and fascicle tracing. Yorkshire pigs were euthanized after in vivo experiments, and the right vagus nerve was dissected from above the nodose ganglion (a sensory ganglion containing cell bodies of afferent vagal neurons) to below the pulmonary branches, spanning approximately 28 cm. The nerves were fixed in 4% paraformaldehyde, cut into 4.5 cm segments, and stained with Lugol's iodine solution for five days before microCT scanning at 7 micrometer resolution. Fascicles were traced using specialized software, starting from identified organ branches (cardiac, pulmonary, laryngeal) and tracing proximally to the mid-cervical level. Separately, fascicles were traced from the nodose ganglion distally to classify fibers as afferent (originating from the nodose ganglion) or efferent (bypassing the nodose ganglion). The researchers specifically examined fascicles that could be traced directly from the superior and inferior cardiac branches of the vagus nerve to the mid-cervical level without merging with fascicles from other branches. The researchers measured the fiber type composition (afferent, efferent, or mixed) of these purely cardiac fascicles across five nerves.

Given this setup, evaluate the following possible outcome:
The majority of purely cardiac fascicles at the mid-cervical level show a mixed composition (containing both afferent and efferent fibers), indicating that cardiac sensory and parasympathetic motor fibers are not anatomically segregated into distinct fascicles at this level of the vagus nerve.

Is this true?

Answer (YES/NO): NO